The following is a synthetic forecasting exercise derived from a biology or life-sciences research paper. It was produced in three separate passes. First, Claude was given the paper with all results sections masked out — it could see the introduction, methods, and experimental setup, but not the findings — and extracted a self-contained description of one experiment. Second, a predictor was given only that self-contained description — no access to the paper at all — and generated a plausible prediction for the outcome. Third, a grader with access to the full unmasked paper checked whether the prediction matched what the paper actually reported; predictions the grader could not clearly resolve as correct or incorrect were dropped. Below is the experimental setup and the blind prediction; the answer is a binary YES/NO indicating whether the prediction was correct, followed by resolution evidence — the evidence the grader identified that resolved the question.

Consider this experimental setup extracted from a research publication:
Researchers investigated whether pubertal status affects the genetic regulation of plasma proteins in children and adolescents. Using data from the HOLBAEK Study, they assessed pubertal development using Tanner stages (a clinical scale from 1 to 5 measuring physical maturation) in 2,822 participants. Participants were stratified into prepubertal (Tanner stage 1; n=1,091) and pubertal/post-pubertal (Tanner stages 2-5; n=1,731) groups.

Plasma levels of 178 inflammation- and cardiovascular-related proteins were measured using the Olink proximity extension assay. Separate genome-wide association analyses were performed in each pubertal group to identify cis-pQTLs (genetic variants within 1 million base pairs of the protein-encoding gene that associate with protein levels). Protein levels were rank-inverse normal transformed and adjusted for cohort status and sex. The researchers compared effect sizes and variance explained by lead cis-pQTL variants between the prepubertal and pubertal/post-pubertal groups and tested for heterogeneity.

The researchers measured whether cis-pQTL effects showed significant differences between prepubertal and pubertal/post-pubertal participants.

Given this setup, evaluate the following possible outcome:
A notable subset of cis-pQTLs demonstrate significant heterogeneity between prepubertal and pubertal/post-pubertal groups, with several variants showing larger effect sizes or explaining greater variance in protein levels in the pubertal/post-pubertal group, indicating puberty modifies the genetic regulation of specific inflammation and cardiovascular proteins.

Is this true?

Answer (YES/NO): NO